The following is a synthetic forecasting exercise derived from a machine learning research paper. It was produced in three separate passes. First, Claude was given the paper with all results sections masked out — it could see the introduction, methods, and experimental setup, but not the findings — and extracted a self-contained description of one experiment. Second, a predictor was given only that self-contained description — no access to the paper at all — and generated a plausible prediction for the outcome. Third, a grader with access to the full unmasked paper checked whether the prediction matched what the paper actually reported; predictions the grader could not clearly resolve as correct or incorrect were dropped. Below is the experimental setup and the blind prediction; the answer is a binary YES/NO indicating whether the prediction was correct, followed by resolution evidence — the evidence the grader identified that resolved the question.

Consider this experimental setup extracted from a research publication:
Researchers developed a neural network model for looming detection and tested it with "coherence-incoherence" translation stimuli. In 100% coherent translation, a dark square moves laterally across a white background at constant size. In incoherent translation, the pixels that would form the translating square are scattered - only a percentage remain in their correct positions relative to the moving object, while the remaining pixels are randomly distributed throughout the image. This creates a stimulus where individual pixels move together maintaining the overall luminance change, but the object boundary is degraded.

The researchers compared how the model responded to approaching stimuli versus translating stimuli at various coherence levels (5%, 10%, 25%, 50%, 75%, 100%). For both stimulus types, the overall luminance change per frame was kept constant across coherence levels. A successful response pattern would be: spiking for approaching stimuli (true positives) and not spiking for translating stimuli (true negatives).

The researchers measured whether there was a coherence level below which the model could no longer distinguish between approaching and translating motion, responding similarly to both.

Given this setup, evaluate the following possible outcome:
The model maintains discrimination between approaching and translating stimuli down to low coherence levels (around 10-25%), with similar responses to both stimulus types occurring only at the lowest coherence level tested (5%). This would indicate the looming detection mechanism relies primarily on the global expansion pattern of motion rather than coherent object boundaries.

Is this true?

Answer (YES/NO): NO